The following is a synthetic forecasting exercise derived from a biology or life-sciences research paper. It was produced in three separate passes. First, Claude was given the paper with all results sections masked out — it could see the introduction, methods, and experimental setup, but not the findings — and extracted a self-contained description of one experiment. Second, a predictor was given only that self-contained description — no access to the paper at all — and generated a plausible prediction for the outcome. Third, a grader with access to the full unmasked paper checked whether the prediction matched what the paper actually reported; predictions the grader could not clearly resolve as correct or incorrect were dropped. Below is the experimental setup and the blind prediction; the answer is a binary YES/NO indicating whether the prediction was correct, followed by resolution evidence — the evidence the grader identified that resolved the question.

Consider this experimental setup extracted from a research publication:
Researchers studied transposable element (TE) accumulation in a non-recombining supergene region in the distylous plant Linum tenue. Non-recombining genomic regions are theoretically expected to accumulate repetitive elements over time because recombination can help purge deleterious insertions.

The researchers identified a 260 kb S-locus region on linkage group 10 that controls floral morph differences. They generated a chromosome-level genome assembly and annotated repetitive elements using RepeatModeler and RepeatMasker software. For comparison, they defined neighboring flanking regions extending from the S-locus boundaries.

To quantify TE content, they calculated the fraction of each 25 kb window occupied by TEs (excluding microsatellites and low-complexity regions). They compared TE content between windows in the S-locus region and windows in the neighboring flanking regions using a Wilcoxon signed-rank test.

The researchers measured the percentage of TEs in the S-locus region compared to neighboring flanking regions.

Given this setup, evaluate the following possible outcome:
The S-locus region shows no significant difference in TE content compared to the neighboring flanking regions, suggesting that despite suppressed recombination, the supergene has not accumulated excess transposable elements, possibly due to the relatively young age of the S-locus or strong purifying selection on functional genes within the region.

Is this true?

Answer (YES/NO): NO